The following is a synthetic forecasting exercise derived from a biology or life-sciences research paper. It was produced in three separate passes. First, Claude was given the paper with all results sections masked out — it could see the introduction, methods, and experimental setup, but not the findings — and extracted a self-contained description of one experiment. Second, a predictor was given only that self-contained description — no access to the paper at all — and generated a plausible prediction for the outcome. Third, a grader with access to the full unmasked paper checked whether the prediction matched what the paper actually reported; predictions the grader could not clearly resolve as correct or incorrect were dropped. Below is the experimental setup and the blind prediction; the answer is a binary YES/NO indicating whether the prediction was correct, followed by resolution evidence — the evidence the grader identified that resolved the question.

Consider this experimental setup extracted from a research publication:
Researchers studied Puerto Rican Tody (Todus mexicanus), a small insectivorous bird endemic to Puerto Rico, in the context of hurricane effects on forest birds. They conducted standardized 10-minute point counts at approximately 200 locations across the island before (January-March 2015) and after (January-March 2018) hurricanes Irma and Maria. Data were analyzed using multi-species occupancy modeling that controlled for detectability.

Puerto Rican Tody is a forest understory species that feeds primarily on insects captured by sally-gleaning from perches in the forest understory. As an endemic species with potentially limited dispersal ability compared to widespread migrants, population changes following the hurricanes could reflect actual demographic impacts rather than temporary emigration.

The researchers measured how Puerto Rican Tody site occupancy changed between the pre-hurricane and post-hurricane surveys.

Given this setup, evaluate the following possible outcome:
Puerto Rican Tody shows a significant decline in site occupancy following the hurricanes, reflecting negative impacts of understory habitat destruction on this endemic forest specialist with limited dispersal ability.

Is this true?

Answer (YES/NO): YES